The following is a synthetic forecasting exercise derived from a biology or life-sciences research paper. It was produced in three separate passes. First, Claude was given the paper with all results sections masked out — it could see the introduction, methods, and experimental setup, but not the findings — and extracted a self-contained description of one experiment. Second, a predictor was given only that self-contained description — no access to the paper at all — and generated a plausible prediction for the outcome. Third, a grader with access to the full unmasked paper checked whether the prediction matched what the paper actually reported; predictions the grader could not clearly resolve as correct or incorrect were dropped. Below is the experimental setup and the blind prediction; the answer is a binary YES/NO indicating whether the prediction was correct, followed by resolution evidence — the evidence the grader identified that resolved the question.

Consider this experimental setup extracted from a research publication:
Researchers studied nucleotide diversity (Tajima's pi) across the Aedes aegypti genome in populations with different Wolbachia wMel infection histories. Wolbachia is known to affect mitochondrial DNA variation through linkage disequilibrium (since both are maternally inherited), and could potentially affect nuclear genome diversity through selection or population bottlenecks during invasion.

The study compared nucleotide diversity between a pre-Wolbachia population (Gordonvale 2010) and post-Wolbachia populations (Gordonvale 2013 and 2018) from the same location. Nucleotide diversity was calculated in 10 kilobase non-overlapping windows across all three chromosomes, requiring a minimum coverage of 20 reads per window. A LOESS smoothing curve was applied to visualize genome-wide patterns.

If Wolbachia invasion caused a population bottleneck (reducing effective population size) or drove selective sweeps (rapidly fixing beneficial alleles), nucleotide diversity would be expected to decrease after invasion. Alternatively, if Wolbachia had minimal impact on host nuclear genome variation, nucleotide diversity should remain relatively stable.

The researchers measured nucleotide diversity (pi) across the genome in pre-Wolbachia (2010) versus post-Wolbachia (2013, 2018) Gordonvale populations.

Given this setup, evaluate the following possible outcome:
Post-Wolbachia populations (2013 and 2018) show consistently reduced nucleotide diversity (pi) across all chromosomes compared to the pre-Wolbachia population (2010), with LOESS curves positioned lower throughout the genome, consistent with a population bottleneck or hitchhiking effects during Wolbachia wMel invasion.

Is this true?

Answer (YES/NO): NO